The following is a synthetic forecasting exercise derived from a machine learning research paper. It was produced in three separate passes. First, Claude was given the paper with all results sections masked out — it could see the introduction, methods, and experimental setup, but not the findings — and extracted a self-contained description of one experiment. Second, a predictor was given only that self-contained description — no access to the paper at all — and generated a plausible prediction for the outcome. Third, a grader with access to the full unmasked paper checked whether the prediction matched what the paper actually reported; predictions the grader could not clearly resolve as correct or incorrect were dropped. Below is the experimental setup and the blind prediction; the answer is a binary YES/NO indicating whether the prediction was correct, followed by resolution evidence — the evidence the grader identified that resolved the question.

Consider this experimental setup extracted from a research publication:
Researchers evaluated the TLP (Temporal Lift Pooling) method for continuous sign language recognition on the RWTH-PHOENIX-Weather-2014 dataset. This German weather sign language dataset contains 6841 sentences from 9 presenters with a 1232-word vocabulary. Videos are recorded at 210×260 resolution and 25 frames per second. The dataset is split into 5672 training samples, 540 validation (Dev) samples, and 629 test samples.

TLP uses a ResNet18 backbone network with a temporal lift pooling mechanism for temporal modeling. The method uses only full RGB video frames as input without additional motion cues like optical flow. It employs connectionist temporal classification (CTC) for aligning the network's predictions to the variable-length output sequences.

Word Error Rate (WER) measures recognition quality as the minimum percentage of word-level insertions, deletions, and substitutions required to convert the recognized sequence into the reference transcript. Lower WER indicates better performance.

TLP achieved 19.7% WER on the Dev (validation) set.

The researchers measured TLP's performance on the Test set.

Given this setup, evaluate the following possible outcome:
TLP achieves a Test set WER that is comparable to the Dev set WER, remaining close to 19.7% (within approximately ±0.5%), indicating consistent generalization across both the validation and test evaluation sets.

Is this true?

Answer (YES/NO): NO